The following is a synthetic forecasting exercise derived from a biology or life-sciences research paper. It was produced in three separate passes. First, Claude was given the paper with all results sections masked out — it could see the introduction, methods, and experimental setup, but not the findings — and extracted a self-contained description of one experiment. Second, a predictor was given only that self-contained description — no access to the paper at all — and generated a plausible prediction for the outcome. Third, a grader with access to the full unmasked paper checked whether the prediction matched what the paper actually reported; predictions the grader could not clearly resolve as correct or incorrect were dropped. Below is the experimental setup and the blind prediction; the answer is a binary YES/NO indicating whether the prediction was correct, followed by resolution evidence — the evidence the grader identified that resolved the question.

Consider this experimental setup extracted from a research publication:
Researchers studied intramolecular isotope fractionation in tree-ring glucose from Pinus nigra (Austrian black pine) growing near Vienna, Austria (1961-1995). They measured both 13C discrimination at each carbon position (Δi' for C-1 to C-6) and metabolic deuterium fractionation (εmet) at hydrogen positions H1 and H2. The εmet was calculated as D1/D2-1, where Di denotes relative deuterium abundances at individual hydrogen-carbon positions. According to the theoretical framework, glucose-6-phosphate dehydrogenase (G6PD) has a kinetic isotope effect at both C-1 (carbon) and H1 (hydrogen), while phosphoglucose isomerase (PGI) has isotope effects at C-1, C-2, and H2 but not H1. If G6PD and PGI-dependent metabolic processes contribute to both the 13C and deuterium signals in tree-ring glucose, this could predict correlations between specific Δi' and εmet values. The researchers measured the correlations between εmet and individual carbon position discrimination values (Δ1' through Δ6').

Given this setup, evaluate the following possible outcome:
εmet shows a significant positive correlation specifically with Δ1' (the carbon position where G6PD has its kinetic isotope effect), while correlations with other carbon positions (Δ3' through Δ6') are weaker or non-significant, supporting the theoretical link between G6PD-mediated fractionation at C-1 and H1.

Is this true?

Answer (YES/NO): NO